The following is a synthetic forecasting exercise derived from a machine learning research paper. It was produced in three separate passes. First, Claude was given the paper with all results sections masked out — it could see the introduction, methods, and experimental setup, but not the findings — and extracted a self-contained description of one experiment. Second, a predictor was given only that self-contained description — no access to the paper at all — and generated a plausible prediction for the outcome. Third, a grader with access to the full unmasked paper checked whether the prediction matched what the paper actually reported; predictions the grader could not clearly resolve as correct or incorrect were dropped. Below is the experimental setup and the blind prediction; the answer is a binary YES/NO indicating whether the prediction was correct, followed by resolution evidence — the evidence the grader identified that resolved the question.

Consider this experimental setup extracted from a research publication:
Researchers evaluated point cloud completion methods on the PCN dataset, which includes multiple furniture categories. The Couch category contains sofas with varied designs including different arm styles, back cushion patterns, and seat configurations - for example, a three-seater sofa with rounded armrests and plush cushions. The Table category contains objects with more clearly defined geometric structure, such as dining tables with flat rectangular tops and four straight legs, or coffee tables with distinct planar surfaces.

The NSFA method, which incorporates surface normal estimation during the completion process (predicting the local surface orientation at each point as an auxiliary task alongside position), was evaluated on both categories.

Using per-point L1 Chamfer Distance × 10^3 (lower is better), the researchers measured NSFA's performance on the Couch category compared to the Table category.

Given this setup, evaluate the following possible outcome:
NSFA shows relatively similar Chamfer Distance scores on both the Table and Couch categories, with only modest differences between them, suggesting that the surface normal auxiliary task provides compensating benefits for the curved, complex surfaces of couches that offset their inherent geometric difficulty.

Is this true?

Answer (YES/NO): NO